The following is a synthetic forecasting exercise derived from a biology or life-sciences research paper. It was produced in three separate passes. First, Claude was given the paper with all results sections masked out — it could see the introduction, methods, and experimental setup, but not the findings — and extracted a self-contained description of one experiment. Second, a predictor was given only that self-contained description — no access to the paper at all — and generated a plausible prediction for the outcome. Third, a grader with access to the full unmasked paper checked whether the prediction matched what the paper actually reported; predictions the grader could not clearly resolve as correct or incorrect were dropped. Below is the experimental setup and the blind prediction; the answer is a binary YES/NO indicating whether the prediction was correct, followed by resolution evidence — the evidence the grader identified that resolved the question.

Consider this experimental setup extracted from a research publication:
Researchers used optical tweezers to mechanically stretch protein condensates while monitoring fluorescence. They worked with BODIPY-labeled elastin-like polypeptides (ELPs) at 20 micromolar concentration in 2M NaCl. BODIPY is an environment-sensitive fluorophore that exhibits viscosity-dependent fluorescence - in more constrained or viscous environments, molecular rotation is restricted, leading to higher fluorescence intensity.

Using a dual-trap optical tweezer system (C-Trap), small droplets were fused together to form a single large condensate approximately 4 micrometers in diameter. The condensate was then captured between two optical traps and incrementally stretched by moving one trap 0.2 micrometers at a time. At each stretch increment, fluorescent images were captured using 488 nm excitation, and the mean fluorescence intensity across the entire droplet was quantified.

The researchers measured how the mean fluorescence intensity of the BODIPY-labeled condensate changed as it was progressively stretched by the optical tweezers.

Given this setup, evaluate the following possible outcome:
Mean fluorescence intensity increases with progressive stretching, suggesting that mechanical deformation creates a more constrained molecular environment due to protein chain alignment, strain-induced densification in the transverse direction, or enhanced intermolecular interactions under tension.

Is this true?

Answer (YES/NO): NO